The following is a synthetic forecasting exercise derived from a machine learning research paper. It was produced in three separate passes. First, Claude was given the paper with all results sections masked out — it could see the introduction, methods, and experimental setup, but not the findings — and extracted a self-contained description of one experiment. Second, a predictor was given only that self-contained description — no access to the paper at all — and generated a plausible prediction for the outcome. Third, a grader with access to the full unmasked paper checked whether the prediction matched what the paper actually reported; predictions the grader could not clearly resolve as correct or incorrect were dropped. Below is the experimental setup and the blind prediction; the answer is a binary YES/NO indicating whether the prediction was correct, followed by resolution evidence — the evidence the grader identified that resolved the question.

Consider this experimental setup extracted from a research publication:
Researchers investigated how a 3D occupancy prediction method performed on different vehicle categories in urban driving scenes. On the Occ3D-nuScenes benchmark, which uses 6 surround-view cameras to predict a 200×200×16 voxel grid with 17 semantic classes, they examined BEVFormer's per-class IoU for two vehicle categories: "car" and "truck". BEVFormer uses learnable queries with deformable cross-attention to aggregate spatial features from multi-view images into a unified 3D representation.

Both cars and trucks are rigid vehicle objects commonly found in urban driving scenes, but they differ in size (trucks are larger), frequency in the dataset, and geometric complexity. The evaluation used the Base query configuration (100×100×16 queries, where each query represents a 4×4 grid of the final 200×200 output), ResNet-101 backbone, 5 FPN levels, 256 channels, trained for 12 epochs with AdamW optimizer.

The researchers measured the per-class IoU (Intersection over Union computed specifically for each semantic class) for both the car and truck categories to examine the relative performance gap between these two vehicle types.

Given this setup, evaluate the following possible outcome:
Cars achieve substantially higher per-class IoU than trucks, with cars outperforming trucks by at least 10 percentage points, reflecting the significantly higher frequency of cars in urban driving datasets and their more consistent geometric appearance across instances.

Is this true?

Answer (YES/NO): YES